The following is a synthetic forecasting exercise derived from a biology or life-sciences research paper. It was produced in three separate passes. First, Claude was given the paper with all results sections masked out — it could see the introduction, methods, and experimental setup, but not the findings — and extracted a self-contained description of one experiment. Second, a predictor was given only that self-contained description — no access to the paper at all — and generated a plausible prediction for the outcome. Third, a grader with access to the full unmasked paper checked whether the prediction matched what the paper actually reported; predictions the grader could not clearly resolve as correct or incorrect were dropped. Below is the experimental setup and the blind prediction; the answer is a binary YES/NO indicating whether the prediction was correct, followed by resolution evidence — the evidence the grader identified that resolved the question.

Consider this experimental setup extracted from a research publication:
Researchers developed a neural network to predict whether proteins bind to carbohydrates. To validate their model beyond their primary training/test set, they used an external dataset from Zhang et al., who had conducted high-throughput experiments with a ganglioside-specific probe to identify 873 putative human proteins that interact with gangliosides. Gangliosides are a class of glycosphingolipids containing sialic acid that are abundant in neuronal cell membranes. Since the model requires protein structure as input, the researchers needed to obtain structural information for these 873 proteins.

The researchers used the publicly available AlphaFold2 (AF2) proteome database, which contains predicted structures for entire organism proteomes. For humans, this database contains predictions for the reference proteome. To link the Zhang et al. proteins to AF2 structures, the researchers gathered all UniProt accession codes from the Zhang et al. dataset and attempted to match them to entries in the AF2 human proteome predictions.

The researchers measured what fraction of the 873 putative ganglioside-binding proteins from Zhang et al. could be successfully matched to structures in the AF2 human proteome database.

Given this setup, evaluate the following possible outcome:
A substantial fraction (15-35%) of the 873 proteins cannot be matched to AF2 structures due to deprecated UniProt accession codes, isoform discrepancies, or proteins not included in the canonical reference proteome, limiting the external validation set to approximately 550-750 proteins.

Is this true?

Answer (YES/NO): NO